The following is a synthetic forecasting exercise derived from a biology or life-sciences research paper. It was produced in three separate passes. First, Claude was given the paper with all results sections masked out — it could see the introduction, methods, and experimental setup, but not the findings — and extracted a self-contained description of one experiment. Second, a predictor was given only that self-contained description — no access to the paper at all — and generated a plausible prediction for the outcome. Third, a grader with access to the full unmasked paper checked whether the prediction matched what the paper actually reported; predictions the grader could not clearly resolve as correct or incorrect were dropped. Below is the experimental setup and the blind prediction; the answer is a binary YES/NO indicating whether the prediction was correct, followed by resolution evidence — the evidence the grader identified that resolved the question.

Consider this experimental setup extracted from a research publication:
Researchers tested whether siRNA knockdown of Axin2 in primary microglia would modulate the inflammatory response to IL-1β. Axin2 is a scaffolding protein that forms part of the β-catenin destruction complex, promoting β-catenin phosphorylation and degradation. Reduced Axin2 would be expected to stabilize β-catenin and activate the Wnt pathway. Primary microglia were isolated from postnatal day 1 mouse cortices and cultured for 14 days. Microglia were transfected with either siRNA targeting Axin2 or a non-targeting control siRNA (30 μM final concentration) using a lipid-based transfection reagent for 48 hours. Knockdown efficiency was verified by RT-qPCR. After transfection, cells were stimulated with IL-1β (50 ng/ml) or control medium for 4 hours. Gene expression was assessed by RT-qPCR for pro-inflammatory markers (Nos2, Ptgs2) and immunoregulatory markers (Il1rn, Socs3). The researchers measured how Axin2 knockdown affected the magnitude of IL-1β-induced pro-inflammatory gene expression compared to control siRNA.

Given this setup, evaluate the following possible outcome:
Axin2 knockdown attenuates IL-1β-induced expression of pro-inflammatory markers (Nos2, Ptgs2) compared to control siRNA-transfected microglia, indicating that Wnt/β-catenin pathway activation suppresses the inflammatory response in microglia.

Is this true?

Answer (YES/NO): YES